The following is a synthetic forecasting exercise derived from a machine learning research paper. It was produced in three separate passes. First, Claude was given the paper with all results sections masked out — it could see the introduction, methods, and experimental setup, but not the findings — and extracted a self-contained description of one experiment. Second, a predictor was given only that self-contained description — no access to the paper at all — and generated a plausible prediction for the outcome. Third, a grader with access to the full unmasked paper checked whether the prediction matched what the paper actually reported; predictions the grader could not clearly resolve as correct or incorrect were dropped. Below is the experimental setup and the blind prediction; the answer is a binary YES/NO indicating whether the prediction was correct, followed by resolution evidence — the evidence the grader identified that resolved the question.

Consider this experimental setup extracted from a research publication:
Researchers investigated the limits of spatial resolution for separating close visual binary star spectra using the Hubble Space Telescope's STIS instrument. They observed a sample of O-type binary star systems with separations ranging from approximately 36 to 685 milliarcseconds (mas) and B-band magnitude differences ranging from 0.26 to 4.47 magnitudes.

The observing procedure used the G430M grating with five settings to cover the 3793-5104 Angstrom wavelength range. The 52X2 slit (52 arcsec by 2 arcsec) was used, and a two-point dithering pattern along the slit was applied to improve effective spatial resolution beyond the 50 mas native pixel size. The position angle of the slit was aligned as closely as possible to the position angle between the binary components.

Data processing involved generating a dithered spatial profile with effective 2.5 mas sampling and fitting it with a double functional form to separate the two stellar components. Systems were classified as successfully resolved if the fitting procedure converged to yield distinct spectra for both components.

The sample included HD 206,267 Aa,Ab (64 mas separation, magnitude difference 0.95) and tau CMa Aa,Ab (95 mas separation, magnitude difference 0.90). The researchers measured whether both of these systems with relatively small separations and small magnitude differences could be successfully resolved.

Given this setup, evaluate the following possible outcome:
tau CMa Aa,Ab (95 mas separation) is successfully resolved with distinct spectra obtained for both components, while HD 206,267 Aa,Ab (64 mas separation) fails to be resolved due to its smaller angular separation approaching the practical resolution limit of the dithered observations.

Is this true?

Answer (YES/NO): NO